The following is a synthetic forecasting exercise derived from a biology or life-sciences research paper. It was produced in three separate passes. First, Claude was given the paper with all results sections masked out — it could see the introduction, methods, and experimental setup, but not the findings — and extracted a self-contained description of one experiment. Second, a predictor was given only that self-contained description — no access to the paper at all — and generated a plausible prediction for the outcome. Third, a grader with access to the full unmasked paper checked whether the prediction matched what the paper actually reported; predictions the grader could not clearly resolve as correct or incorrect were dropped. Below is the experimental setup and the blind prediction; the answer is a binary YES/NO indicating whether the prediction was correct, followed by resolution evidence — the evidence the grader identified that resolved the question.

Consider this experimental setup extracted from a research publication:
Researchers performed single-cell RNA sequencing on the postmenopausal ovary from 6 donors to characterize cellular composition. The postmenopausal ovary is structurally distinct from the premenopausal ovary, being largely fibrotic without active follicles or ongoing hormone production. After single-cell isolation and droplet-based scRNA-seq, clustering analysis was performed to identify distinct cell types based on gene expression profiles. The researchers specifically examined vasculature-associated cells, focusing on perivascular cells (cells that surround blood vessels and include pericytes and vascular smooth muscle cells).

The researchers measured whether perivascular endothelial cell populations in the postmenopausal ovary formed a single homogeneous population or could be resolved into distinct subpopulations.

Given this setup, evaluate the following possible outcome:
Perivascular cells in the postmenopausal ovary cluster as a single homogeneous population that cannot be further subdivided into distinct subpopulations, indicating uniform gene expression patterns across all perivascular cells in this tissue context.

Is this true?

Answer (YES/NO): NO